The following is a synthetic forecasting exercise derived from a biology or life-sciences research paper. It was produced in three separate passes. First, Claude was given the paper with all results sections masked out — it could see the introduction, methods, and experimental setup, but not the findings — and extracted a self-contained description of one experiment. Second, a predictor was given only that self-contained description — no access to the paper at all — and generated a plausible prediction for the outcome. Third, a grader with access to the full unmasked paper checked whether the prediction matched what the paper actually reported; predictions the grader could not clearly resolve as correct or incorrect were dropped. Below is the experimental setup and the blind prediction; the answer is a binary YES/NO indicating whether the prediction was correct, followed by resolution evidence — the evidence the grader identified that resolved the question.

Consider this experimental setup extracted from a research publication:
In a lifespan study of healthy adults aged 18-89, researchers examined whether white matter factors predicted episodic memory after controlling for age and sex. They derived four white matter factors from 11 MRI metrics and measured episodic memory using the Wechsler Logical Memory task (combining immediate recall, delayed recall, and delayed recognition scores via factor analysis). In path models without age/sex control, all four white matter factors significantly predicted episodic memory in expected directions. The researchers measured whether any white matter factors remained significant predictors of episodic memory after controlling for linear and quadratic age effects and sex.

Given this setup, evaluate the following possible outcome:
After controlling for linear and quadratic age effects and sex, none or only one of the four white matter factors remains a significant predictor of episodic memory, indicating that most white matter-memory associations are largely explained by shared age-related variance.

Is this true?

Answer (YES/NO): YES